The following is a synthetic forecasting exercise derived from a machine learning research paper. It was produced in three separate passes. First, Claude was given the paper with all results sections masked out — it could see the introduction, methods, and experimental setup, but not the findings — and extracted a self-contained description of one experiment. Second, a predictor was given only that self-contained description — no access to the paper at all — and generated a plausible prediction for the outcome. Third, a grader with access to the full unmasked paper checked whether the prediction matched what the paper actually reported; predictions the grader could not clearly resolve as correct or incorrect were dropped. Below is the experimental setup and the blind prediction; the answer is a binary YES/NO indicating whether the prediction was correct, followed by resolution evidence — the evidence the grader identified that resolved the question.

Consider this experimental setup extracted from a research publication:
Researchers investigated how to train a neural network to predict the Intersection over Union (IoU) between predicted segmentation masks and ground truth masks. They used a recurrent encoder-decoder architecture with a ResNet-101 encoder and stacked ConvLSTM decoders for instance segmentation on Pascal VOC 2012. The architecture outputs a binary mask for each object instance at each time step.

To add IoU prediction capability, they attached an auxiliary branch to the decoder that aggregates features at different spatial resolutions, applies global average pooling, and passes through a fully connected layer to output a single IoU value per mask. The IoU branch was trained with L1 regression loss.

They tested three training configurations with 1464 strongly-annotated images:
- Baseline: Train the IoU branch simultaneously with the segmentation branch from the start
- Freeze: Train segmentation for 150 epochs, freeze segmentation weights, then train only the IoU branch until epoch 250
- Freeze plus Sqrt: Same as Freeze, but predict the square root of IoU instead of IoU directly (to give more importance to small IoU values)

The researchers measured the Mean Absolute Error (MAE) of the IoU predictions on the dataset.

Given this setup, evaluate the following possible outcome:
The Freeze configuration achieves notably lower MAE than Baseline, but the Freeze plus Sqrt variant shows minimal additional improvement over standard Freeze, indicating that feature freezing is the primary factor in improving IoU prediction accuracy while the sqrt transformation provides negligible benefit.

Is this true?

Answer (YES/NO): YES